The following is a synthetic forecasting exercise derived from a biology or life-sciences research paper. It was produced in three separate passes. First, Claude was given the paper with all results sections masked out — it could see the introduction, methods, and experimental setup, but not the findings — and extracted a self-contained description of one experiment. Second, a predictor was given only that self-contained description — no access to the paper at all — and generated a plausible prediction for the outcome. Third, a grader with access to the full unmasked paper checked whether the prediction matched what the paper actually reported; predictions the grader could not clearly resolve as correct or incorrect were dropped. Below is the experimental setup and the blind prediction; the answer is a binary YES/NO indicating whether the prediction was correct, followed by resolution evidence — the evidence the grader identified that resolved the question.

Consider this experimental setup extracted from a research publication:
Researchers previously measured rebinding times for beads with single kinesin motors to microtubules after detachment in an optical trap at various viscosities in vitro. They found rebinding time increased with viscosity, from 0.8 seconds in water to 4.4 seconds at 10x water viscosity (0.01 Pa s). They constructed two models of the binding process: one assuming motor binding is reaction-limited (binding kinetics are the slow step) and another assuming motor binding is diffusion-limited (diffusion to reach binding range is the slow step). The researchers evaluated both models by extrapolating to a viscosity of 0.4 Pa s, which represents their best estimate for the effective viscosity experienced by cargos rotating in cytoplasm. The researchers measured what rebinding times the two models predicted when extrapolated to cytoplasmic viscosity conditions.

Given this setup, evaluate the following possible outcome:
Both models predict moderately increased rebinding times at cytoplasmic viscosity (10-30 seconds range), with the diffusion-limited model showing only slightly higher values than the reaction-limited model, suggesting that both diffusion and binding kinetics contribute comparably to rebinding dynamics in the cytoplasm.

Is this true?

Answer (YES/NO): NO